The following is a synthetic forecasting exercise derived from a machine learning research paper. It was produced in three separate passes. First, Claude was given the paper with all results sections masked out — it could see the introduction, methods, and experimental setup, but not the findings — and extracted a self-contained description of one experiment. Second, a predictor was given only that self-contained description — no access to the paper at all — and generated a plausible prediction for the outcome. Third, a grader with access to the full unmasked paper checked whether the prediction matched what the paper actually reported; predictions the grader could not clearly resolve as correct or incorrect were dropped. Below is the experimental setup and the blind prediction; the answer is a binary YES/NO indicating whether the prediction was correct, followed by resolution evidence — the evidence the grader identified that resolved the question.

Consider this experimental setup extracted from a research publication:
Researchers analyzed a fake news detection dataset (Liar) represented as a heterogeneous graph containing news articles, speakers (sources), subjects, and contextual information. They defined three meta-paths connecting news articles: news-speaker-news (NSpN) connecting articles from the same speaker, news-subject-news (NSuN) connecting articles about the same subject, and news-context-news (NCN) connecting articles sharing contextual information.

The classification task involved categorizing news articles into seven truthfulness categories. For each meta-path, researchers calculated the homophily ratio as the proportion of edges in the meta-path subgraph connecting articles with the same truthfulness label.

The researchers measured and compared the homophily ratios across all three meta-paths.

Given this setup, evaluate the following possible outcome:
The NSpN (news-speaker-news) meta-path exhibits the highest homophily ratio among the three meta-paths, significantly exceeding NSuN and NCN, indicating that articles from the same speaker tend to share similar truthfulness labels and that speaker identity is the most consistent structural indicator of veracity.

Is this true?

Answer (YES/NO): NO